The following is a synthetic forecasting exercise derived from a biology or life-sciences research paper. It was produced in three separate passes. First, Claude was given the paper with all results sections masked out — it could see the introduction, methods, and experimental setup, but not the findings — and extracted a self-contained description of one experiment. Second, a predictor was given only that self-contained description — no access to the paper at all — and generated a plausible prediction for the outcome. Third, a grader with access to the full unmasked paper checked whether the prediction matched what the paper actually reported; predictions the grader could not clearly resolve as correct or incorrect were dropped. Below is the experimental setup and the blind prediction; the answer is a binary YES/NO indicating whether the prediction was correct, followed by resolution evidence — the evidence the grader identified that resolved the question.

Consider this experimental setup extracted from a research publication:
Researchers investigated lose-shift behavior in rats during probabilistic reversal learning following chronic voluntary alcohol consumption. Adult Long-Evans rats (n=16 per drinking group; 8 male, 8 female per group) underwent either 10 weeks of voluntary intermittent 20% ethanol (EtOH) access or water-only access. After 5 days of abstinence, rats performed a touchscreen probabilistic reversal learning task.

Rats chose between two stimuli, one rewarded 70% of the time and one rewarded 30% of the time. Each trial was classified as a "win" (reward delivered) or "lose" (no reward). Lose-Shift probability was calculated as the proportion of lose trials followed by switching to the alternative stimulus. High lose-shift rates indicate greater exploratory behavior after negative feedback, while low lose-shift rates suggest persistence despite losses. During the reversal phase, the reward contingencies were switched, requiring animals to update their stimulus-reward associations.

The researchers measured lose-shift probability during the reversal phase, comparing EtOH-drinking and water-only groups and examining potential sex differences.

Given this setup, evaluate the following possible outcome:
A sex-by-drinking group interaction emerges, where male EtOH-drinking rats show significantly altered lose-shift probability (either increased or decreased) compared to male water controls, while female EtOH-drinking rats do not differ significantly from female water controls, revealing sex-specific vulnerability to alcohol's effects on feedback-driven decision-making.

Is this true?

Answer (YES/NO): NO